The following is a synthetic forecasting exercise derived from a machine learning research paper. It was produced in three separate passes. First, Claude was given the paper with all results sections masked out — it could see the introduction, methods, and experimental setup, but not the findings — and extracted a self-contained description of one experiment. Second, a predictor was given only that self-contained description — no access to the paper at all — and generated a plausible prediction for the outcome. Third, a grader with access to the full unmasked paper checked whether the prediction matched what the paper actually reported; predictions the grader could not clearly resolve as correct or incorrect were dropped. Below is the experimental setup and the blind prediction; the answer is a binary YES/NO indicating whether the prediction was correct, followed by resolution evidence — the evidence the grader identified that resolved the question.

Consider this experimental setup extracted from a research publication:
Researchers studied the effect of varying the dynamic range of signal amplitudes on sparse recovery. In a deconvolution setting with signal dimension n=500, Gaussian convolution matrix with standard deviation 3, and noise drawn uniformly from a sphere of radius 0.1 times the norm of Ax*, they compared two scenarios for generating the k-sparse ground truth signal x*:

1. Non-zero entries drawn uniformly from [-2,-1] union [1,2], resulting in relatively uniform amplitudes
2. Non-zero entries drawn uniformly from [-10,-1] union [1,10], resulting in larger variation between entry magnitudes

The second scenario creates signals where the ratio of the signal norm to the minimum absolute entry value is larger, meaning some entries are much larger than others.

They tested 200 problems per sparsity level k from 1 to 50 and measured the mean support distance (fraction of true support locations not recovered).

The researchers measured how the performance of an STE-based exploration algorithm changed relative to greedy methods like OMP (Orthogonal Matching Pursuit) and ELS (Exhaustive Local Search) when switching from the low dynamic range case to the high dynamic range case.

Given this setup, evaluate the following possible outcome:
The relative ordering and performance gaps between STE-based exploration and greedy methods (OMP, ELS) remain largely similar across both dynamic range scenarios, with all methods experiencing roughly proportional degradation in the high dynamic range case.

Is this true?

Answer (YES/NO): NO